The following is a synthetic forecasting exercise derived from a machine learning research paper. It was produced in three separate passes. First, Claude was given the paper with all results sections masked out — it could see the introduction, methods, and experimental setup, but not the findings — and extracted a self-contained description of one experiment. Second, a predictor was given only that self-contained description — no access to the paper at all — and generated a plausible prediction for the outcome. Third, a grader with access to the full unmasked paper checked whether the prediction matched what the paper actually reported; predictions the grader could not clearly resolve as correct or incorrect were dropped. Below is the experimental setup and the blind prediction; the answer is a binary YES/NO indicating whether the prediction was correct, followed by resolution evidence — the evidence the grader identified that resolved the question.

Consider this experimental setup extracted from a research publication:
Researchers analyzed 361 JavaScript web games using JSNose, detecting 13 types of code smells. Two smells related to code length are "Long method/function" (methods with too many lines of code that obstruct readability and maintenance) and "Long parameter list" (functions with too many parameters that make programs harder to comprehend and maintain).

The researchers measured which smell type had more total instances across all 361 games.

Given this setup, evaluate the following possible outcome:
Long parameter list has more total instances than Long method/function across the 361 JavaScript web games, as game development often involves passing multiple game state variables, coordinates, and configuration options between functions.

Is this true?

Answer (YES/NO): NO